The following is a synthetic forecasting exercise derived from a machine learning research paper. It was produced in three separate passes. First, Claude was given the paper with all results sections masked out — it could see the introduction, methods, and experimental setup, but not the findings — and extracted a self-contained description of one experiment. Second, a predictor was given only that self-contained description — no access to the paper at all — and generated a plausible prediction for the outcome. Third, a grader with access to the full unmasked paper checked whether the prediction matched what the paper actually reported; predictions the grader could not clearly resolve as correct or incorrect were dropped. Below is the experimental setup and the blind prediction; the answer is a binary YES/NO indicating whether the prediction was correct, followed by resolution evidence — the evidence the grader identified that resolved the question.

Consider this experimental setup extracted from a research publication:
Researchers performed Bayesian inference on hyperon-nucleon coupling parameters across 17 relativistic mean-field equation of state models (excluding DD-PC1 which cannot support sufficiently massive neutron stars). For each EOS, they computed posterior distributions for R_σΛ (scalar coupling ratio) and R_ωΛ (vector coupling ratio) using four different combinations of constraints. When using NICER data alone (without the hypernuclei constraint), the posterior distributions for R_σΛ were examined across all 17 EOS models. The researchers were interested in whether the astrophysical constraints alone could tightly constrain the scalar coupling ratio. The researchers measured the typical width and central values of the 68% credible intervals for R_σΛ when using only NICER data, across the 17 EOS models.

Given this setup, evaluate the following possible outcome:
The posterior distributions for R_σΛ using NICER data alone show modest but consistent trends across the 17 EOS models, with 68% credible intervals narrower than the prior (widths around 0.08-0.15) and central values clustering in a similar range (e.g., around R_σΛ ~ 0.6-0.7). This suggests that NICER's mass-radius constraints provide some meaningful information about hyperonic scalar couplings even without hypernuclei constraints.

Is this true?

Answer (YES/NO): NO